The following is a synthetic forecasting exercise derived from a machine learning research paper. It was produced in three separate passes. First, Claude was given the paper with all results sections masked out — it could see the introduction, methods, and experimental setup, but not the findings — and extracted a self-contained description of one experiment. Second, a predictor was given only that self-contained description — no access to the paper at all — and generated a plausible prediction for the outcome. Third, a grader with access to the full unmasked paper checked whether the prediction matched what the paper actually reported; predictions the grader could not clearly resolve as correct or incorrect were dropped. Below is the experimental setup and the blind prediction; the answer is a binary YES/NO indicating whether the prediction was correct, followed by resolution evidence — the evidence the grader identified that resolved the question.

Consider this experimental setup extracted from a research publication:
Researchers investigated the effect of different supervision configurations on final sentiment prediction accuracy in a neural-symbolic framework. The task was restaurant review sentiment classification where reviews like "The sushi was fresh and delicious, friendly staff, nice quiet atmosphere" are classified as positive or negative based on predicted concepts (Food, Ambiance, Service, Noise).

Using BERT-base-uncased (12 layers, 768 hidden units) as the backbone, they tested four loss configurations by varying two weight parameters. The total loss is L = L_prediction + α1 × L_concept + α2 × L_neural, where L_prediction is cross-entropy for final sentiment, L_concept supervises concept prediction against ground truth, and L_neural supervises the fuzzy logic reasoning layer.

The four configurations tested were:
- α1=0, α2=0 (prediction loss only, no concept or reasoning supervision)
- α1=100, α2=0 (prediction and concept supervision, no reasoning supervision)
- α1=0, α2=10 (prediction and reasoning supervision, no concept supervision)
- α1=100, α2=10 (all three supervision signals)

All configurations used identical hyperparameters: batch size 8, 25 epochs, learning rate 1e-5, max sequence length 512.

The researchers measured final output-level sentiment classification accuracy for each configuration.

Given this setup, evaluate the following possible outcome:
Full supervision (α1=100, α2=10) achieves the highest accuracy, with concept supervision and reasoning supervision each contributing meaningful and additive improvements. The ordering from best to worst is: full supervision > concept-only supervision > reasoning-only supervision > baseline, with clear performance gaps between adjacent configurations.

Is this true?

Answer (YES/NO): NO